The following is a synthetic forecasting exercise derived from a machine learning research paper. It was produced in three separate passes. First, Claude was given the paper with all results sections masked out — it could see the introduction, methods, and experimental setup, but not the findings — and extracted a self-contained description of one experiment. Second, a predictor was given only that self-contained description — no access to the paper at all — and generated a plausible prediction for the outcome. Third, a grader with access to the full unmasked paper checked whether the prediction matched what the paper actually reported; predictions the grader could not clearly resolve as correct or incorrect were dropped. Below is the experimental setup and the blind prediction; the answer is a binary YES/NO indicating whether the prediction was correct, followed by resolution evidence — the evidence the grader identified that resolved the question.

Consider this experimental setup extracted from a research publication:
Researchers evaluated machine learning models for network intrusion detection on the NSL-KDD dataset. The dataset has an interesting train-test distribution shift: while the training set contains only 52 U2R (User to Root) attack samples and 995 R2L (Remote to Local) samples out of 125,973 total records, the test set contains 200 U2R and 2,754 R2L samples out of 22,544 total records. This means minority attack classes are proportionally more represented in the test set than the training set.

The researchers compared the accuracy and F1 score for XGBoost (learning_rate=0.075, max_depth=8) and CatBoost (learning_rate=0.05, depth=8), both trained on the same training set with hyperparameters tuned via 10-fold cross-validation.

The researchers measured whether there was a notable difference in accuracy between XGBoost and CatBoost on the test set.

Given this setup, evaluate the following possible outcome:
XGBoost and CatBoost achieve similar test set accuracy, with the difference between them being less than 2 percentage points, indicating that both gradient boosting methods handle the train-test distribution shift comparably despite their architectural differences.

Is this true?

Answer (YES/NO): YES